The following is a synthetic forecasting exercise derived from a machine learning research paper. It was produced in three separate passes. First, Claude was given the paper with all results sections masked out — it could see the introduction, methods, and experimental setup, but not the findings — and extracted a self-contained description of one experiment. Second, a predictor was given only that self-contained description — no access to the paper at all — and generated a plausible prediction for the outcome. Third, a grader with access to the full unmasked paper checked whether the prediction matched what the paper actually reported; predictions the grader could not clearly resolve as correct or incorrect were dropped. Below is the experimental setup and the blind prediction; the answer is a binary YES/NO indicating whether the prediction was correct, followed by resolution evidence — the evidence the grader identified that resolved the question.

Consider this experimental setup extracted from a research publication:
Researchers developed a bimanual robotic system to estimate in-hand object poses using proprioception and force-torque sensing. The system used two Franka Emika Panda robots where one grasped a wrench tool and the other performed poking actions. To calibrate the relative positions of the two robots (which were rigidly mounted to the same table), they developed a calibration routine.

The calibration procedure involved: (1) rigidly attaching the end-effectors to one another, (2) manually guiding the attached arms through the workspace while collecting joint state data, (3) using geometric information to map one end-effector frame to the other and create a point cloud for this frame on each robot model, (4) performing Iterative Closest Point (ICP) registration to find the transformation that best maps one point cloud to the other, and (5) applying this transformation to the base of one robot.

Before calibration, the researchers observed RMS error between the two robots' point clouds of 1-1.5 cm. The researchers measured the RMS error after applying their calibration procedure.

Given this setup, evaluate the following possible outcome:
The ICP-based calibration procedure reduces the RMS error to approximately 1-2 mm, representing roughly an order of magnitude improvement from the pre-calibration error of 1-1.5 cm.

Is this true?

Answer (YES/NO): NO